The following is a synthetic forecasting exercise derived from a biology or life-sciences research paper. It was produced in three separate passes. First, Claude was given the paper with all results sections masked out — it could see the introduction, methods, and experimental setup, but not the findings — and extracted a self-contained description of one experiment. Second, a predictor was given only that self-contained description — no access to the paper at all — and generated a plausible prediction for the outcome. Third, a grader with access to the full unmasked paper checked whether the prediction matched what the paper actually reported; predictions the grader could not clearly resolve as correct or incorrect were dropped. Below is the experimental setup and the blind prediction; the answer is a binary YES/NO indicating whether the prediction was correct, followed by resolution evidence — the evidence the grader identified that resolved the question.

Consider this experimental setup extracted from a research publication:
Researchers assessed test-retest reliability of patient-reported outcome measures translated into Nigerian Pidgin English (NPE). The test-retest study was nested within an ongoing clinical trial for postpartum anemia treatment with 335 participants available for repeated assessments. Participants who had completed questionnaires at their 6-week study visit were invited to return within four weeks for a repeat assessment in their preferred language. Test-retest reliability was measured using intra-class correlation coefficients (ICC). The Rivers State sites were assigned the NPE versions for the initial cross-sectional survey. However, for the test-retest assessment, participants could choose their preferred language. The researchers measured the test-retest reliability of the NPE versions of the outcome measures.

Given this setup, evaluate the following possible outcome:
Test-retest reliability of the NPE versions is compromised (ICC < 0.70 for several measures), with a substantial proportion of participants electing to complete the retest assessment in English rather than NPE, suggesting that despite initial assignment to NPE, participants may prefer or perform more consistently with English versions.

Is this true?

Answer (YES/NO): NO